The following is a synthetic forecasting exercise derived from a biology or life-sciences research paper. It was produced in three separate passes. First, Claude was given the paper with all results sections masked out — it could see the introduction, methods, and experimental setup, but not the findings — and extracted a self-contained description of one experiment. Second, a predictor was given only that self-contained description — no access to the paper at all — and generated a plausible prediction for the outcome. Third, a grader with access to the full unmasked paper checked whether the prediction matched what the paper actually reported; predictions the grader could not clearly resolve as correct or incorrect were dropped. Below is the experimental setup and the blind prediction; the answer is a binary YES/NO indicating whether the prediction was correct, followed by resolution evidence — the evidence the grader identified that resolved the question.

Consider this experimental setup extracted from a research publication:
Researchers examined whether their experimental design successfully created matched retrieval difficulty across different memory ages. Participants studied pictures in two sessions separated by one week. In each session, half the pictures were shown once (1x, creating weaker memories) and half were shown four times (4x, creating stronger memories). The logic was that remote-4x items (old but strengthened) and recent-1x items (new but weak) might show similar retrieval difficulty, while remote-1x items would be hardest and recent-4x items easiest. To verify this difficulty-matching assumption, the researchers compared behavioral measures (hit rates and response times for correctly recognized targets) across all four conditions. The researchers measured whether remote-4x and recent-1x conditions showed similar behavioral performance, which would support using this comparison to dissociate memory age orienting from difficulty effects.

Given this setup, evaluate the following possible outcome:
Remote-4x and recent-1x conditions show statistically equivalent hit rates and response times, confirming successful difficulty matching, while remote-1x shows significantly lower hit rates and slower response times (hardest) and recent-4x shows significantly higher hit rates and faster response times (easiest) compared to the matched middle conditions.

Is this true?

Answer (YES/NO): NO